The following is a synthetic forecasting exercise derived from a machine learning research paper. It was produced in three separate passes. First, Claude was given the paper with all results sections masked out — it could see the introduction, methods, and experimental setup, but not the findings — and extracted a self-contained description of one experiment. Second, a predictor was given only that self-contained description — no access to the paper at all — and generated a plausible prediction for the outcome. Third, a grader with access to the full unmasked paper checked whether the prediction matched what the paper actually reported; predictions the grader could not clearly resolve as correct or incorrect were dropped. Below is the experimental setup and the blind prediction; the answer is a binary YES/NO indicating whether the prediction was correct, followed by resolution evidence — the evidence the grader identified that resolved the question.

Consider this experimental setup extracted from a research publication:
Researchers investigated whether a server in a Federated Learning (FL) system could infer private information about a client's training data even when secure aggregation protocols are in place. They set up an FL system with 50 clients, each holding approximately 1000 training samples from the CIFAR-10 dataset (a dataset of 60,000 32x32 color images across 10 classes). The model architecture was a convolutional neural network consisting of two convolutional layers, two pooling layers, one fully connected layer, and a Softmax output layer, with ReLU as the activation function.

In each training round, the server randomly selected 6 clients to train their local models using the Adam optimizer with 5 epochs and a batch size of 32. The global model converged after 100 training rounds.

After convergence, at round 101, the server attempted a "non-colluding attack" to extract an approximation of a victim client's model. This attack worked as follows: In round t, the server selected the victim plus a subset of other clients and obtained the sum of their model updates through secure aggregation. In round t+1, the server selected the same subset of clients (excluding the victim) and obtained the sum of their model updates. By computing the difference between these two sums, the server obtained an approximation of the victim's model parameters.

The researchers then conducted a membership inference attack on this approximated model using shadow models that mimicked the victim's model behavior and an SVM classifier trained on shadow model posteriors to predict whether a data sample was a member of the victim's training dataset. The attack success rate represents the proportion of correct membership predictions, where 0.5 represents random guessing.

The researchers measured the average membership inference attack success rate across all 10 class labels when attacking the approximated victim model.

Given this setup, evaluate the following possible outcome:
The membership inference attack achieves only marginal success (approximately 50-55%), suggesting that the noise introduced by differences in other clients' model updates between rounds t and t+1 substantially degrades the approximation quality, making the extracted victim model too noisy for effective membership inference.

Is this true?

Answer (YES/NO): NO